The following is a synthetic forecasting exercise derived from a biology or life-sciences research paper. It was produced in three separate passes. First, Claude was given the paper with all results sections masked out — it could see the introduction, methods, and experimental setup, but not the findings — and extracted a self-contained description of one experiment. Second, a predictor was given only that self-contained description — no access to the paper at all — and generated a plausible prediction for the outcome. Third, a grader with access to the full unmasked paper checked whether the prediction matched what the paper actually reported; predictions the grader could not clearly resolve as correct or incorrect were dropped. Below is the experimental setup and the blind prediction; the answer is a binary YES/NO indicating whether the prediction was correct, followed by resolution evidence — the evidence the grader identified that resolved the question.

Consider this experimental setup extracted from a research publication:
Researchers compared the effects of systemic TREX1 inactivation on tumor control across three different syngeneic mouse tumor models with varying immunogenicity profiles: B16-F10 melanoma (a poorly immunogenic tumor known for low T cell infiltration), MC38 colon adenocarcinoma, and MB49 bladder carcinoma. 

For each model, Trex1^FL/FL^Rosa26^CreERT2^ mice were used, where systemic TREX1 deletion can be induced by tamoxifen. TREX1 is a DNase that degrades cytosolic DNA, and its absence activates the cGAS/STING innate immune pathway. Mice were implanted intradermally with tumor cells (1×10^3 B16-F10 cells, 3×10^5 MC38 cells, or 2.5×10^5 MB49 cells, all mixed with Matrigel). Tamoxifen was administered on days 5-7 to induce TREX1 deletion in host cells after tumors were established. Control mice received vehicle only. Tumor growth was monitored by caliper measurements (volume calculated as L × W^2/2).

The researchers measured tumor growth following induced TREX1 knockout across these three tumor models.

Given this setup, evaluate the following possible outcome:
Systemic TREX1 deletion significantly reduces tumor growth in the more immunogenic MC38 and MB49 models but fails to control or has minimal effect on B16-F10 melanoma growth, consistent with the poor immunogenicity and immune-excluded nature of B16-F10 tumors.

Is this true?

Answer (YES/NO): NO